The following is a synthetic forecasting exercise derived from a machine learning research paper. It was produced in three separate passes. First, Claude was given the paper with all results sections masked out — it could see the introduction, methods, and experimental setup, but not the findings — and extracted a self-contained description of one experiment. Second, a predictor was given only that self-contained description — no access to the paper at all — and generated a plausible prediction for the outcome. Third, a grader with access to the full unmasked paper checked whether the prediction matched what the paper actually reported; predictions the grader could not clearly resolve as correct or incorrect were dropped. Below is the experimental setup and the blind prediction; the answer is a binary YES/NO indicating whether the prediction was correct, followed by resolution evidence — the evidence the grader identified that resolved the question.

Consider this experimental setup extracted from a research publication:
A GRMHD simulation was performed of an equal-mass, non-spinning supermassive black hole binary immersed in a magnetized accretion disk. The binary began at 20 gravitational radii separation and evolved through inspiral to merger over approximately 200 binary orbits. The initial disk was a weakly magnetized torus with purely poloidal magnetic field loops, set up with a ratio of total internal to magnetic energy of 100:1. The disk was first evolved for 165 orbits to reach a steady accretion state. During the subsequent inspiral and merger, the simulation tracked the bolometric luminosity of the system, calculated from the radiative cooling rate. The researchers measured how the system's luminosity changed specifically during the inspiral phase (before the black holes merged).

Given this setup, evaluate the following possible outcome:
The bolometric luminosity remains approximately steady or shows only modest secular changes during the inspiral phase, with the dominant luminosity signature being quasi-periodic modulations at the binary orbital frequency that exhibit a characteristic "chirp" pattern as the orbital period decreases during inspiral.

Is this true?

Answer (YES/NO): NO